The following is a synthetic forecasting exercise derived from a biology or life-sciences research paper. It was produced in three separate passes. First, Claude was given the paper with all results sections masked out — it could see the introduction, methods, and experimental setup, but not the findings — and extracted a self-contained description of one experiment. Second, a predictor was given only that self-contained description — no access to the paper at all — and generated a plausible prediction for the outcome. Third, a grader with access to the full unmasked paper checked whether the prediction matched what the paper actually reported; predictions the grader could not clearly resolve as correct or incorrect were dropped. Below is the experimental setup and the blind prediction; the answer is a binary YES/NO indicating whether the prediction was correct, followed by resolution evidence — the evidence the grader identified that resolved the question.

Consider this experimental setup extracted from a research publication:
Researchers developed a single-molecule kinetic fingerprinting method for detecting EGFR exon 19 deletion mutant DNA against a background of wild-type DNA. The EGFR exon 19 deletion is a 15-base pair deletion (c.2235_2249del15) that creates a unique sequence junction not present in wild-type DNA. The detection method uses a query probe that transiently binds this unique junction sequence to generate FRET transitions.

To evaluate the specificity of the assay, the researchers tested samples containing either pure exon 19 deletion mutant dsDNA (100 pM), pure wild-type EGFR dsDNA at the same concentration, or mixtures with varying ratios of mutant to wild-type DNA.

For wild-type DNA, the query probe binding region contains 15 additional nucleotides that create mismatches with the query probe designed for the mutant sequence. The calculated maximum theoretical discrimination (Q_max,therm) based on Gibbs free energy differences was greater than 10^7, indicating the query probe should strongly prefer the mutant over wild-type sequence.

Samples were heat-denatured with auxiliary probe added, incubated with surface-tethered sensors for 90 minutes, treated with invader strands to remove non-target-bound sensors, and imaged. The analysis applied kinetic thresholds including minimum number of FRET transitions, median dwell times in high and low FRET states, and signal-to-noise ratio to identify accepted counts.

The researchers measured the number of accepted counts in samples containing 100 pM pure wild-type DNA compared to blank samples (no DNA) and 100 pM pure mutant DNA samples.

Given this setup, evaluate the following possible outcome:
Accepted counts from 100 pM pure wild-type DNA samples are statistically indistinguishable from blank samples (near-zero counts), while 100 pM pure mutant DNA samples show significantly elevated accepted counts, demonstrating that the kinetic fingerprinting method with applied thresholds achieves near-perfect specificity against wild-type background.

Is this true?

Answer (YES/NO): YES